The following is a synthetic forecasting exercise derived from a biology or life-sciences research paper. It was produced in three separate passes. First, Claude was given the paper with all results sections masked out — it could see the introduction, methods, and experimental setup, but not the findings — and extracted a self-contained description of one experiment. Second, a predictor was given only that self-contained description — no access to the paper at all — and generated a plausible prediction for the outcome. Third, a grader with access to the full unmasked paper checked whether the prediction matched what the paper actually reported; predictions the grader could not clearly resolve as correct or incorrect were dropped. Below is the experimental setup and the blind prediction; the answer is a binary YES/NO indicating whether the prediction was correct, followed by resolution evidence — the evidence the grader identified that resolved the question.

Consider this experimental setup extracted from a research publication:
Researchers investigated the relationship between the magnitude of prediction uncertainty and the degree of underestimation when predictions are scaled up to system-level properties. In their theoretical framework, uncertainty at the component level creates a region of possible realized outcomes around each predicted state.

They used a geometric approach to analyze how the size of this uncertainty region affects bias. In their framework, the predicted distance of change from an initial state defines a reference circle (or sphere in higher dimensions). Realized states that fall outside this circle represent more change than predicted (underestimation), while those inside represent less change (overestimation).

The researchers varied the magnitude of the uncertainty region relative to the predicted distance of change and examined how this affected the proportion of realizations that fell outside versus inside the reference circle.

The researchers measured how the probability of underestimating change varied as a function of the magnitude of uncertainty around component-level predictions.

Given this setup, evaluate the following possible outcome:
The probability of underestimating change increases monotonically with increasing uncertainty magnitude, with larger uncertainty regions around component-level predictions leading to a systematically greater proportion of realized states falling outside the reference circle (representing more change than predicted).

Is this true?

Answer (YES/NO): YES